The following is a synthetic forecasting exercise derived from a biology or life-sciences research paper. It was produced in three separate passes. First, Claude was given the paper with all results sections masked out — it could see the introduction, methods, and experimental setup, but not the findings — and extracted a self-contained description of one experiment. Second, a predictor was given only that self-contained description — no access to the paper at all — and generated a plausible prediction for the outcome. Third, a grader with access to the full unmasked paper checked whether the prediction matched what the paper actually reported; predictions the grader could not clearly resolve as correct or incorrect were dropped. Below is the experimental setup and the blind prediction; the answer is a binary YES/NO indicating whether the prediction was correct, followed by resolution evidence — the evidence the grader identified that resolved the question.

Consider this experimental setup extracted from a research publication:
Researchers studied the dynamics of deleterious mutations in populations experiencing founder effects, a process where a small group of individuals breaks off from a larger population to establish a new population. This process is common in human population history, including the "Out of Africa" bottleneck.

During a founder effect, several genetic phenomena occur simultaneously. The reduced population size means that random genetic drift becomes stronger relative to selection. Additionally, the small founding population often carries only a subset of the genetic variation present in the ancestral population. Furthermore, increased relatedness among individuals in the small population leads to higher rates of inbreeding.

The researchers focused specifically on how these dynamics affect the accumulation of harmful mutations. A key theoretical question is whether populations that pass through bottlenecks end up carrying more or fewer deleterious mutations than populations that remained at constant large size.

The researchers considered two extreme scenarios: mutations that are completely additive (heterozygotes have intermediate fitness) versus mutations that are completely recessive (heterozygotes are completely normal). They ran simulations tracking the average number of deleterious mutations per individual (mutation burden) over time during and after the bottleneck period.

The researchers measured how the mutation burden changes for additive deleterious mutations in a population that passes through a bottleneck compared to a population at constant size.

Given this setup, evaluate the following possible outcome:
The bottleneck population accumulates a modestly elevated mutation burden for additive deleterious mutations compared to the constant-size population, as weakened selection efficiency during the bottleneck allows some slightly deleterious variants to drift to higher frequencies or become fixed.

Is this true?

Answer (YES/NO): NO